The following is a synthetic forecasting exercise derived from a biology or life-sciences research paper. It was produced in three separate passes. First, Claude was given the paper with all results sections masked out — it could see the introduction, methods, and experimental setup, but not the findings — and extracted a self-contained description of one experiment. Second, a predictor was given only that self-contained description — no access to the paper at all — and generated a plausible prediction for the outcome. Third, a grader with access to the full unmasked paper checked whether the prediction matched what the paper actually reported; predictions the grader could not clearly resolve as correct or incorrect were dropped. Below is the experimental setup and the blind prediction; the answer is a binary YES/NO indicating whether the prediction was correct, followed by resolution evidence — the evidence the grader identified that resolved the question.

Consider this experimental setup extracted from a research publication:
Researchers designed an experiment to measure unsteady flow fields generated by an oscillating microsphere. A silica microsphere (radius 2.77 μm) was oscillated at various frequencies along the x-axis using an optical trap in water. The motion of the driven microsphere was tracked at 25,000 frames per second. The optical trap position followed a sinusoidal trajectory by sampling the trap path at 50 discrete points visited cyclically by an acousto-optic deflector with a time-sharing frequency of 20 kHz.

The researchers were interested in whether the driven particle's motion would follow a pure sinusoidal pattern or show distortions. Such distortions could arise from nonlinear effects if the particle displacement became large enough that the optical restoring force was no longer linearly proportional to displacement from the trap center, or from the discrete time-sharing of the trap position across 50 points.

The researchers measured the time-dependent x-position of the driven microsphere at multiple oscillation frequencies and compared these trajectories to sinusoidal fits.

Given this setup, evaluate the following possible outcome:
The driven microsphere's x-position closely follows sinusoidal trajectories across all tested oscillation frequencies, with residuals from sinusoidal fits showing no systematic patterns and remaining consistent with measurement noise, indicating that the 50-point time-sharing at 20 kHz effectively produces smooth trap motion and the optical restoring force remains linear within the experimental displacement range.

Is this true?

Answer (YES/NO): YES